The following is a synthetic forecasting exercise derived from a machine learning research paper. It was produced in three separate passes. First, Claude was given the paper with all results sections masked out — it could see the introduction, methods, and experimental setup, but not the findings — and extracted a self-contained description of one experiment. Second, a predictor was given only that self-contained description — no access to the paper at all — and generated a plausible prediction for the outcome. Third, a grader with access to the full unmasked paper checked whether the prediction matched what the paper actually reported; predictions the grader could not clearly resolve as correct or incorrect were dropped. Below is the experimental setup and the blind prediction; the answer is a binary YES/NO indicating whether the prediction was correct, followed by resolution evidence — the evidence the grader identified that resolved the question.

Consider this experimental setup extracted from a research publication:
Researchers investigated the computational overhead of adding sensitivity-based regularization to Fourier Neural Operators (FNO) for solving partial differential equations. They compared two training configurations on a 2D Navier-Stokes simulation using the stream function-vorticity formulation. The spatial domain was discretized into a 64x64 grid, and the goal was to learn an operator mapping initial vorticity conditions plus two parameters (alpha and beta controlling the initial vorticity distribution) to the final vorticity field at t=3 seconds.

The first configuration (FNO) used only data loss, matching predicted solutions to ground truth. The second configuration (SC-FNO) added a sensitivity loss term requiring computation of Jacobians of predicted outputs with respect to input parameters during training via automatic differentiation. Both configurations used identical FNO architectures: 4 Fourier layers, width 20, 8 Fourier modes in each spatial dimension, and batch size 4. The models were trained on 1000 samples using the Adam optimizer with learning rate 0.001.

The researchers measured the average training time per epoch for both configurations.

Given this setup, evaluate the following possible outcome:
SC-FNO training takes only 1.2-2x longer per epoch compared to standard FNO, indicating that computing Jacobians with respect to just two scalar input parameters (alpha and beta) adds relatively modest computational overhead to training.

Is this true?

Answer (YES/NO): NO